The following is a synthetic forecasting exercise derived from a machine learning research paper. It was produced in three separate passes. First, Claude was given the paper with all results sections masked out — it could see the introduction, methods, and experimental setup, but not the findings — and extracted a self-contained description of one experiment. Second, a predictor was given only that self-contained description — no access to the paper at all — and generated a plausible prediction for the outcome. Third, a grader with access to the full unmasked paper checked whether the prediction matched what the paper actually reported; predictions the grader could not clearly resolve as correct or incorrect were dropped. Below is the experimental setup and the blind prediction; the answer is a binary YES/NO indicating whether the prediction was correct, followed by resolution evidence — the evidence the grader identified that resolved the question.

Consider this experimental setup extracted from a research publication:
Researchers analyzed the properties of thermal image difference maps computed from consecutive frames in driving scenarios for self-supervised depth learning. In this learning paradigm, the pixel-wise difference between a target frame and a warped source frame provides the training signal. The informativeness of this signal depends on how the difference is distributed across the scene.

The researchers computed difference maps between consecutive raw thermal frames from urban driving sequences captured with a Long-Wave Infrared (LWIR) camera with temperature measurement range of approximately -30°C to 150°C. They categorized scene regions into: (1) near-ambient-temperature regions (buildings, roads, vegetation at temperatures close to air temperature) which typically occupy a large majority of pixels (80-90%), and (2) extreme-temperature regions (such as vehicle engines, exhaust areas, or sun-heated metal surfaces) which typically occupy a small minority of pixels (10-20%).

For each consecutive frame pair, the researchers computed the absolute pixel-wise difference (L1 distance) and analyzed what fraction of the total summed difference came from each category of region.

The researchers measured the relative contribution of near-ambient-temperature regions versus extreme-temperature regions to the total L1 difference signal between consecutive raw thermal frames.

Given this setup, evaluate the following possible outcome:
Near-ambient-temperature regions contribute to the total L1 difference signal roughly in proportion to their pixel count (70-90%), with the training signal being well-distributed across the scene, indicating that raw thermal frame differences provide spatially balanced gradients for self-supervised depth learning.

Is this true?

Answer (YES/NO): NO